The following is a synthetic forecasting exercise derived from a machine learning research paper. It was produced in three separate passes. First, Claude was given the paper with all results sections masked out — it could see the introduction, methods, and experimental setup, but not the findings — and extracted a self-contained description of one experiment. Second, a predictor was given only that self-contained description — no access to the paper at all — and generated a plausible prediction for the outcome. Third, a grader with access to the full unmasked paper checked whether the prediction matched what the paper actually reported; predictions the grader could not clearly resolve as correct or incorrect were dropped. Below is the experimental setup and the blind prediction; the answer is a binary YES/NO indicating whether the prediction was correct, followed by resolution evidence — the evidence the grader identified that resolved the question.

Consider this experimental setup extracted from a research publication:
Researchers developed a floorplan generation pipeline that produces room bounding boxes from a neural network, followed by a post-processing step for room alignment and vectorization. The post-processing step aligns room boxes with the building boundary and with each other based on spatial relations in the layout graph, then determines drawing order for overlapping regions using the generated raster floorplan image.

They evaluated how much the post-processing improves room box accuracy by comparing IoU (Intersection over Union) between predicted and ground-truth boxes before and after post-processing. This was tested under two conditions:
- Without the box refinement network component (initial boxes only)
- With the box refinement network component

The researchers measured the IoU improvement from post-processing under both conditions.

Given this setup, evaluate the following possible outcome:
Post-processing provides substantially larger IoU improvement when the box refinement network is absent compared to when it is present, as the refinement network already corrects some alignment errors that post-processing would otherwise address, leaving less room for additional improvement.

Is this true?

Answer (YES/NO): YES